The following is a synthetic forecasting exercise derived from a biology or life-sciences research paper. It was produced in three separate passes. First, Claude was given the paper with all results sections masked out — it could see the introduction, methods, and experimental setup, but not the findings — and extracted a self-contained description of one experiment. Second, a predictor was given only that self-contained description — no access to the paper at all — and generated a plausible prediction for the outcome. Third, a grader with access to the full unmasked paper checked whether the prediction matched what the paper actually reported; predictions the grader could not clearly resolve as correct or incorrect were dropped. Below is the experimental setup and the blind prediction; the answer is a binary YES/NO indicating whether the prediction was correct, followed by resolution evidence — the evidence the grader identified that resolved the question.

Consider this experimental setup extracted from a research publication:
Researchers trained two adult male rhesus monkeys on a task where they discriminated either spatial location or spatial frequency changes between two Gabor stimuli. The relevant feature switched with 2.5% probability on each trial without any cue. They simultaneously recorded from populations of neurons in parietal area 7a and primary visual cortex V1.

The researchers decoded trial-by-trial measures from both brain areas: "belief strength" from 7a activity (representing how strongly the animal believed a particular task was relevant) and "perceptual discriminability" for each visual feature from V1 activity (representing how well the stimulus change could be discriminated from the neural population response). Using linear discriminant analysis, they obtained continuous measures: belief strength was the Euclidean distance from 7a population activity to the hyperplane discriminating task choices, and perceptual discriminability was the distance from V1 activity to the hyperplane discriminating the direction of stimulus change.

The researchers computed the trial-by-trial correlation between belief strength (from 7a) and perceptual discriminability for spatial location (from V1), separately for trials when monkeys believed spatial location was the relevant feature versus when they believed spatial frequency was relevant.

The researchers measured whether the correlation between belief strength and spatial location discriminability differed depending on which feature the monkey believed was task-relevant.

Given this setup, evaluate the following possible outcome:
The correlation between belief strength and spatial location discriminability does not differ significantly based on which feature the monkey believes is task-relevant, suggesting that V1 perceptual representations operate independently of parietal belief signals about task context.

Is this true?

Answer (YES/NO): NO